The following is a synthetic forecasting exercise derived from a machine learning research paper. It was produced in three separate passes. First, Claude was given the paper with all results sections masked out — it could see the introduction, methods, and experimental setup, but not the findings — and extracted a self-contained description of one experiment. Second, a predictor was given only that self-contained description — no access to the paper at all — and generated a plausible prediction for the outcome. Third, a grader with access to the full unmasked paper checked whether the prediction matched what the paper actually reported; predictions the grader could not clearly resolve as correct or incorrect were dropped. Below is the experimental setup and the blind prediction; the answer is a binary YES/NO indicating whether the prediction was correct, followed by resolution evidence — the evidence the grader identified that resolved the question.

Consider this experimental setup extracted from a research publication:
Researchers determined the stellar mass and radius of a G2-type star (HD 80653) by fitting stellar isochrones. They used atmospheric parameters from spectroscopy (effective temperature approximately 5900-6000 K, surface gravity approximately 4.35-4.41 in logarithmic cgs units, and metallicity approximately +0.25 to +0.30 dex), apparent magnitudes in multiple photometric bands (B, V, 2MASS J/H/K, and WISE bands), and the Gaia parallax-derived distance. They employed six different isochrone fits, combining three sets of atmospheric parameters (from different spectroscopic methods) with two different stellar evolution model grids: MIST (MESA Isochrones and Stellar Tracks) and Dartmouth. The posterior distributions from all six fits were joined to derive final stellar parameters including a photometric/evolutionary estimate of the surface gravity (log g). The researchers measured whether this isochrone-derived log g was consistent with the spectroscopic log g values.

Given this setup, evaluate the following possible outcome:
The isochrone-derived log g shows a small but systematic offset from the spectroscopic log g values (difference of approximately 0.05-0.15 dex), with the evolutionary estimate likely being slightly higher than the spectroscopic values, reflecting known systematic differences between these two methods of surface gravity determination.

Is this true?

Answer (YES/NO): NO